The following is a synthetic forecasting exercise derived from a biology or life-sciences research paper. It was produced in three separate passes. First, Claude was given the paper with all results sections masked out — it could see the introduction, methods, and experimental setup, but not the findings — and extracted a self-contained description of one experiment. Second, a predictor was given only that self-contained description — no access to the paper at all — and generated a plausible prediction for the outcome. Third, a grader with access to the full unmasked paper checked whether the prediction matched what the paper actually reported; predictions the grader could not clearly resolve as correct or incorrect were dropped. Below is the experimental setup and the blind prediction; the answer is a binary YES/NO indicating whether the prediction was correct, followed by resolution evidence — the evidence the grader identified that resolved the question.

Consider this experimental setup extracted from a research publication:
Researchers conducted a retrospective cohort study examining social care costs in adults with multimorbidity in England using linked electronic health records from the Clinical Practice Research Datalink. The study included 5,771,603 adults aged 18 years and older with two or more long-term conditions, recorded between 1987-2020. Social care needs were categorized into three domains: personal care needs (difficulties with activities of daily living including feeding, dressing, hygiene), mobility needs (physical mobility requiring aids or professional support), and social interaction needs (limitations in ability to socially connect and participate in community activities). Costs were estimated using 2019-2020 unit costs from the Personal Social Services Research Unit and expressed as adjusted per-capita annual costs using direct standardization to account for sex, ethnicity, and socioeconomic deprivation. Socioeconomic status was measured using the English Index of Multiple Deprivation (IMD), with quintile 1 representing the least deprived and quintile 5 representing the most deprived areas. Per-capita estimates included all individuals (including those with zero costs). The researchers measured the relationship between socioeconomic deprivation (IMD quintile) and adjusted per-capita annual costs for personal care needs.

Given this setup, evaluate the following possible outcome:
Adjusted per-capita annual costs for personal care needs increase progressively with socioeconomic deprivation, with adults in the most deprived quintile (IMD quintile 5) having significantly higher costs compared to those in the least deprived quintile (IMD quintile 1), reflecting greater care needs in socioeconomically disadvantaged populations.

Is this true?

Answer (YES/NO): NO